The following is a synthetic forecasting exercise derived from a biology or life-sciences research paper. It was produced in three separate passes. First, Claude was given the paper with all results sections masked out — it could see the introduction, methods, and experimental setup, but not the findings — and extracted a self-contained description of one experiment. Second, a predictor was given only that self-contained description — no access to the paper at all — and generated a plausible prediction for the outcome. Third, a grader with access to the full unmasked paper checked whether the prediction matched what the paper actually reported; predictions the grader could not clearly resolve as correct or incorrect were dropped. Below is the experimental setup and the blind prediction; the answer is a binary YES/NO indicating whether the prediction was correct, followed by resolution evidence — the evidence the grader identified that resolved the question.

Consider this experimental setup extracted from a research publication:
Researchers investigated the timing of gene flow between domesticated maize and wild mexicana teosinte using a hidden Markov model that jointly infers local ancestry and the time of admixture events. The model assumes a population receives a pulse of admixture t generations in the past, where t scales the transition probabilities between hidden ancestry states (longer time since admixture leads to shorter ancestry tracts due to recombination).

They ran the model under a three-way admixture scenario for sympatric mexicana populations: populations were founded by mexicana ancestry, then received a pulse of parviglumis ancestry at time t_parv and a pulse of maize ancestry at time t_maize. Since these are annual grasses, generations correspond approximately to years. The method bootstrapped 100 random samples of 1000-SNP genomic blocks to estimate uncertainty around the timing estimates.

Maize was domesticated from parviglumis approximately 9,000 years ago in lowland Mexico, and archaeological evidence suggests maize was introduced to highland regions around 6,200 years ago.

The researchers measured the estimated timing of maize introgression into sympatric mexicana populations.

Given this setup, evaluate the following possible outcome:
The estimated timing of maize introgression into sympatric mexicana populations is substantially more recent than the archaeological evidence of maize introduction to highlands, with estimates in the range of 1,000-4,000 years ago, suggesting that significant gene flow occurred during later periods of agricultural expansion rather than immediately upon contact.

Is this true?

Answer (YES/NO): NO